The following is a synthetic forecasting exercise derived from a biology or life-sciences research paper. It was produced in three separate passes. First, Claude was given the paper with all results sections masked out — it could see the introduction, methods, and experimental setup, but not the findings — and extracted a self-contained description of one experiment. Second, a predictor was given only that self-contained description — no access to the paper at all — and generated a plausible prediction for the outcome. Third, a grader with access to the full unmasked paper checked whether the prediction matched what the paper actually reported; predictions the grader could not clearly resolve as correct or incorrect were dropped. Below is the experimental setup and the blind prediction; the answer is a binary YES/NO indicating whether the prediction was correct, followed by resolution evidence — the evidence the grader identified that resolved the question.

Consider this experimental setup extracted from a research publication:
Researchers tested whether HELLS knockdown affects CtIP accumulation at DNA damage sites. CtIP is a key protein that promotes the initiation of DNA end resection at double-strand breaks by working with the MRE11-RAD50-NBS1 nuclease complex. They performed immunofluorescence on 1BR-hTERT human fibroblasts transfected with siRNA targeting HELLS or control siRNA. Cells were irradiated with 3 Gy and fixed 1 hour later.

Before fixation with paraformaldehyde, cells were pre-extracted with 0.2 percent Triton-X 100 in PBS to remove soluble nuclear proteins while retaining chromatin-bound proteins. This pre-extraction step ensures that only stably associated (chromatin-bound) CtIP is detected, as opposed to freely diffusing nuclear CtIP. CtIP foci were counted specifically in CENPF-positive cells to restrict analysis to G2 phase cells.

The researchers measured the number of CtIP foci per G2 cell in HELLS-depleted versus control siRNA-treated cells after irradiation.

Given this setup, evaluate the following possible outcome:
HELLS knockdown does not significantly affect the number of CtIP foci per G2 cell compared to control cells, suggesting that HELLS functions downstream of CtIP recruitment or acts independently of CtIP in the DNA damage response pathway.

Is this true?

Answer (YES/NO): NO